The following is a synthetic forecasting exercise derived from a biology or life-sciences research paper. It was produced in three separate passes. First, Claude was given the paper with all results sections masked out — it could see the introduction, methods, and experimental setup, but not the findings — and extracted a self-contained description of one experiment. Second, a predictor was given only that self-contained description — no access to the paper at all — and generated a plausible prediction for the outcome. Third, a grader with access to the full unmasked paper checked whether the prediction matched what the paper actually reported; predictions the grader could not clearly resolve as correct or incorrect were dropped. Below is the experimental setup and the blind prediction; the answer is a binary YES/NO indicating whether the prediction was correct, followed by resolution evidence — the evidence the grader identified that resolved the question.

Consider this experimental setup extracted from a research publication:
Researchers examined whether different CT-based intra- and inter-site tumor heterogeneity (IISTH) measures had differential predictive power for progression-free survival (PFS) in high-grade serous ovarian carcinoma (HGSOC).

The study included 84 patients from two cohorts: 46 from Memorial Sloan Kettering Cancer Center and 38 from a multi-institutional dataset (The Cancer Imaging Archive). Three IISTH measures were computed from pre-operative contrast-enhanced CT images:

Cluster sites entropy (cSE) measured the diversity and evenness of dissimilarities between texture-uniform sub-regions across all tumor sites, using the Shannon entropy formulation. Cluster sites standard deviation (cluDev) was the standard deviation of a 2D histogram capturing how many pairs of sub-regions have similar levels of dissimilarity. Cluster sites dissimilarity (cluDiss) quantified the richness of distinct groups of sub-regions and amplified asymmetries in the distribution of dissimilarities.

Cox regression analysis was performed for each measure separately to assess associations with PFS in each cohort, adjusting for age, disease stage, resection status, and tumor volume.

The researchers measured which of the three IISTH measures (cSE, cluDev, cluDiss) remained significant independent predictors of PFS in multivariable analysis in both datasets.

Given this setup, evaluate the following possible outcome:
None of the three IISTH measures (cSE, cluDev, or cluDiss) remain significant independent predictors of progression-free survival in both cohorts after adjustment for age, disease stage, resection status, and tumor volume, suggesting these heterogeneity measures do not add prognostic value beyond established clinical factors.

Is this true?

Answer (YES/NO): NO